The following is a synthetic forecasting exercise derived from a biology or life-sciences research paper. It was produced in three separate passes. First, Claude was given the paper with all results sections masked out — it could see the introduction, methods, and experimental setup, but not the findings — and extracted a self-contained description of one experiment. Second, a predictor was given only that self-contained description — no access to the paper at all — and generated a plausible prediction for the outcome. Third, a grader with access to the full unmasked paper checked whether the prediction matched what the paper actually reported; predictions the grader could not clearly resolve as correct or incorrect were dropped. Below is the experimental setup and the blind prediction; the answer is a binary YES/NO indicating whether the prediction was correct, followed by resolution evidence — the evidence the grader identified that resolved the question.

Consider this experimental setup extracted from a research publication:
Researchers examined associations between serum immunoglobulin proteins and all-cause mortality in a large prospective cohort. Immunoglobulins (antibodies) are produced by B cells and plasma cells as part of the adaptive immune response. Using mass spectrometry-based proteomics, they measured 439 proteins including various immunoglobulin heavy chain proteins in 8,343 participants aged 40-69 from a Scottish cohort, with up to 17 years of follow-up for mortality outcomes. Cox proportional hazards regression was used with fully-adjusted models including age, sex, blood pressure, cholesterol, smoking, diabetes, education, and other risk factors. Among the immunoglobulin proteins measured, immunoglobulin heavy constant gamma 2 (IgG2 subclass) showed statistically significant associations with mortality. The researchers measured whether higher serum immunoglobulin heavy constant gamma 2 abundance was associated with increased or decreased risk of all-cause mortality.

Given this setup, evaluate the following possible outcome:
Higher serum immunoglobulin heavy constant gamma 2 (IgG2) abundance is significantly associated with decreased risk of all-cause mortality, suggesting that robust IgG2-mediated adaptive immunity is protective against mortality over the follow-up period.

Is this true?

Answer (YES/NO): YES